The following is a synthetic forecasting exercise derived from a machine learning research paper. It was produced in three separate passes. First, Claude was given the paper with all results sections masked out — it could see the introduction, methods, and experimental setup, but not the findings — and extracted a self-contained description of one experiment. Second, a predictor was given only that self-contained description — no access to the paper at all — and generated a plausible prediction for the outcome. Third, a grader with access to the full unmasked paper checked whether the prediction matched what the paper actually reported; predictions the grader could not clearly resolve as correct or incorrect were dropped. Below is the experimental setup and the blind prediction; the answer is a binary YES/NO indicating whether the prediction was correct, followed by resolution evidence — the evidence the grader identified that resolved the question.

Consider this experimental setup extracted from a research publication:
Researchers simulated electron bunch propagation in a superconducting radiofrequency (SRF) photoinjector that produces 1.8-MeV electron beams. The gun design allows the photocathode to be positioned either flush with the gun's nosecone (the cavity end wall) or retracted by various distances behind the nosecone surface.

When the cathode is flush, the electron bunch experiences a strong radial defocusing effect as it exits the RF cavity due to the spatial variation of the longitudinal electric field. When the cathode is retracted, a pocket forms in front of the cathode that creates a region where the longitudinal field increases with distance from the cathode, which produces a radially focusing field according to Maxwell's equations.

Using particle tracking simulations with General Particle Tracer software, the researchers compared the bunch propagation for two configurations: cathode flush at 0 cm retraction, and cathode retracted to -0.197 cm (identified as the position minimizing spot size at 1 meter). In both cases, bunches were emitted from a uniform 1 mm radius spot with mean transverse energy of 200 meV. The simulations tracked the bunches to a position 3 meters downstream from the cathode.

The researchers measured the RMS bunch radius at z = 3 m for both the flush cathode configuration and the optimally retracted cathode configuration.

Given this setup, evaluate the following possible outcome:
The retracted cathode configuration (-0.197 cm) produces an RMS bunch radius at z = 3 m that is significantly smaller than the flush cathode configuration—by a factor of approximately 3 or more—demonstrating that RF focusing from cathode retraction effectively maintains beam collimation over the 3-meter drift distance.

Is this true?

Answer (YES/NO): YES